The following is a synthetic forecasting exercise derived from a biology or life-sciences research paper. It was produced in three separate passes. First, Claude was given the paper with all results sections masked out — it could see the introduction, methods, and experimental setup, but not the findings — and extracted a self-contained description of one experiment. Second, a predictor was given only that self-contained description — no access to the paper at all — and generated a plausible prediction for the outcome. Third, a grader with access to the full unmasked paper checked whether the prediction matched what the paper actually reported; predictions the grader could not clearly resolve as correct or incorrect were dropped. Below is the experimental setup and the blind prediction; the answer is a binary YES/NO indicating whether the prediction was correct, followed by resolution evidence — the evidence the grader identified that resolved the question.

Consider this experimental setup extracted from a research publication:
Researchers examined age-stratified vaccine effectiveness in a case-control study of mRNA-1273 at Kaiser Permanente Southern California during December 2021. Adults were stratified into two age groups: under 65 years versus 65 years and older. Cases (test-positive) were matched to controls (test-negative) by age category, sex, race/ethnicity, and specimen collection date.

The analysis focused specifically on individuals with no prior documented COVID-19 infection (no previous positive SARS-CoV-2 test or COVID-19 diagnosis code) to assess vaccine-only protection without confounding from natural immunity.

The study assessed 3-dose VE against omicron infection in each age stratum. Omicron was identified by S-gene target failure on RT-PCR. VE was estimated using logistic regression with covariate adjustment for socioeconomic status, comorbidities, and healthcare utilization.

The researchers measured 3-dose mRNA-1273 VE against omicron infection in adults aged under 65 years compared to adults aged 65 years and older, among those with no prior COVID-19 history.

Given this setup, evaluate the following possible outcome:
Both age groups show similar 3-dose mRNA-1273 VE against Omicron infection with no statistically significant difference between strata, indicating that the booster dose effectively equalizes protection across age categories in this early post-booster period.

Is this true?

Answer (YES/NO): YES